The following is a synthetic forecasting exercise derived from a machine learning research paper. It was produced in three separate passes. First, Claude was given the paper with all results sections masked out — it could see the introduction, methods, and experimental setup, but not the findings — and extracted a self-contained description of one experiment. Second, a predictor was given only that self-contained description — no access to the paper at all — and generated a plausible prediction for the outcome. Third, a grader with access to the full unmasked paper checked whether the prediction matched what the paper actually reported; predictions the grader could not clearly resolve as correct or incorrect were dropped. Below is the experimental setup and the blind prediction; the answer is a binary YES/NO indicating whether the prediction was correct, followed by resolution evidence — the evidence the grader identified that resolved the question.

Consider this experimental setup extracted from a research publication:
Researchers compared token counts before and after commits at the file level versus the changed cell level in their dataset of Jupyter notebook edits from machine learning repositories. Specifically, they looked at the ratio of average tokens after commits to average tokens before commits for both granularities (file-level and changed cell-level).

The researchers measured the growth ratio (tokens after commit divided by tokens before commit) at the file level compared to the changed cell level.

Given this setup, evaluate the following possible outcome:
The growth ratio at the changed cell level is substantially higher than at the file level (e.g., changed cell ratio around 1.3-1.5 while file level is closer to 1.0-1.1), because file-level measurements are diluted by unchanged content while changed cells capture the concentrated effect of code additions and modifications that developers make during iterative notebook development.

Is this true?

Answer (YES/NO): NO